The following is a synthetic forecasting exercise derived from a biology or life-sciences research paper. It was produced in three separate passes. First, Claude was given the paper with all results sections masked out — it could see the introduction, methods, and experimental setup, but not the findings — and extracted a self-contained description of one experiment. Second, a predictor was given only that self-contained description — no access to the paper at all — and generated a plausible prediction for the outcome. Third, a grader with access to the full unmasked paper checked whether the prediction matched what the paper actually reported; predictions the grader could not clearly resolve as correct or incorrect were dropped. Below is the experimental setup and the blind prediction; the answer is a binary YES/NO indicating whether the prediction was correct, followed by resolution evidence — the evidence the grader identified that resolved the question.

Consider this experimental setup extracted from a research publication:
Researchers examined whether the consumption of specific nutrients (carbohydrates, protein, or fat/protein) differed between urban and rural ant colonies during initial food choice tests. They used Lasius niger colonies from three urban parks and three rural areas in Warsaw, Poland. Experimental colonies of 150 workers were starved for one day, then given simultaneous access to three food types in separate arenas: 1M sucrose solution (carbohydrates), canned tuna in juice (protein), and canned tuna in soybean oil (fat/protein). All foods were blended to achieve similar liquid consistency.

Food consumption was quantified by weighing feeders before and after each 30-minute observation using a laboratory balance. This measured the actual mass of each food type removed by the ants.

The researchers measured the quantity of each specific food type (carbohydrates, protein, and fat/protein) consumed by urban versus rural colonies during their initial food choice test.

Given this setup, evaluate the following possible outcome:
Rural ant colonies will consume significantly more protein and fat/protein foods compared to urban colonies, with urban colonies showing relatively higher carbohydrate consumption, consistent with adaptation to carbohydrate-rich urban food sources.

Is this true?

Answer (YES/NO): NO